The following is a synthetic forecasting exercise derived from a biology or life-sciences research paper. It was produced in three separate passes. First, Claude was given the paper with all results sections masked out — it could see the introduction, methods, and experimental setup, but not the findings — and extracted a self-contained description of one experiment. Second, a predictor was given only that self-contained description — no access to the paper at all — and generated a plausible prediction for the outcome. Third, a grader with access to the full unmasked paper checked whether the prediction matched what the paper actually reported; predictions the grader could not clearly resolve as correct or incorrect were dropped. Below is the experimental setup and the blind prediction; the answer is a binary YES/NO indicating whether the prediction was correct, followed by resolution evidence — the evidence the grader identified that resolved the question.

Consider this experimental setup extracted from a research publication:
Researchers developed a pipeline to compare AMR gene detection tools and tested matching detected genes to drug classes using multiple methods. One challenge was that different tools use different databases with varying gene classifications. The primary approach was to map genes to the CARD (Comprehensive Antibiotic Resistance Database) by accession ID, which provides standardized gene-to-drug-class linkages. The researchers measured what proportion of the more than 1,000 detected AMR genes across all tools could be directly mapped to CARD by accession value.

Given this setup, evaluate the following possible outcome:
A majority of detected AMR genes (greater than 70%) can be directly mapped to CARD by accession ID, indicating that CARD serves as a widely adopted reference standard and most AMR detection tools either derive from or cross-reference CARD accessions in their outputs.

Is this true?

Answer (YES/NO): NO